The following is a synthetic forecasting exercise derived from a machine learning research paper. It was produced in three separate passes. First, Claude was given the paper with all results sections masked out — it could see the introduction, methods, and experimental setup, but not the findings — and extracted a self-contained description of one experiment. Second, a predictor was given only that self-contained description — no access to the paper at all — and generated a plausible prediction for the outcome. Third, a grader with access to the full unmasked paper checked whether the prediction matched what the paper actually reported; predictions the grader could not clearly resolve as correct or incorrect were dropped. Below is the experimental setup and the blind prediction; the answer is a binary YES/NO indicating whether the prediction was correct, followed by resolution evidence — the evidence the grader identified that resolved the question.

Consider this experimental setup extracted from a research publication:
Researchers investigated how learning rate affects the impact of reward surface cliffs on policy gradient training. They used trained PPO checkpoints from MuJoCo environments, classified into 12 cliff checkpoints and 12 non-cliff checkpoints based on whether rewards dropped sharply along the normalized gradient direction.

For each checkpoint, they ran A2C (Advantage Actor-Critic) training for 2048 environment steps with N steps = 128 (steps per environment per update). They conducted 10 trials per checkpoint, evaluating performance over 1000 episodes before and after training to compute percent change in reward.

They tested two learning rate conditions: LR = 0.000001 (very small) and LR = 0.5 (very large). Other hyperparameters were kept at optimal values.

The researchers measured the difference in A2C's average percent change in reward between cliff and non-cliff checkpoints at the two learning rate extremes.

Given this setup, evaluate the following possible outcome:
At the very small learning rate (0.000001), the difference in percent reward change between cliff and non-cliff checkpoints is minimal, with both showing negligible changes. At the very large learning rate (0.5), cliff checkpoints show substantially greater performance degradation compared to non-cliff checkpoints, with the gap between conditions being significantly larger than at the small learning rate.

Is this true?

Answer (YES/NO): YES